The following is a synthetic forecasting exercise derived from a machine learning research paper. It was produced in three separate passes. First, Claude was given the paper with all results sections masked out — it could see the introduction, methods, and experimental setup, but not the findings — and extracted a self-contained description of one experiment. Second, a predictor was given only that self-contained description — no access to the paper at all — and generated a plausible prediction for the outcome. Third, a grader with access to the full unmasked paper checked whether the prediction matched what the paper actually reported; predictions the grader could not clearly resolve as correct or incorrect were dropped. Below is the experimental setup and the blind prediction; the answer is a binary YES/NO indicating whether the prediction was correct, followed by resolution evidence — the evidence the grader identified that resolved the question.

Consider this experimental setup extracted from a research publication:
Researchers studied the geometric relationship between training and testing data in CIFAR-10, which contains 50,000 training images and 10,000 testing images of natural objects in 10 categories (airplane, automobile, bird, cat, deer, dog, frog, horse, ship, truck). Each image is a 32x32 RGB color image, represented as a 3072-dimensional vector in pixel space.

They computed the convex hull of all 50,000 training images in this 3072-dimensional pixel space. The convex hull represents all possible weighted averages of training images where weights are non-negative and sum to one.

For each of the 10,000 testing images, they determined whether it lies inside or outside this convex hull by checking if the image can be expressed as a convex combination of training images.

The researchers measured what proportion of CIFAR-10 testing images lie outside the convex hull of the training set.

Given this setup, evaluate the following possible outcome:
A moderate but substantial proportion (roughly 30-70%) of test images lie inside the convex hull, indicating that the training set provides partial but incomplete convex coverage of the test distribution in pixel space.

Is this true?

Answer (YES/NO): NO